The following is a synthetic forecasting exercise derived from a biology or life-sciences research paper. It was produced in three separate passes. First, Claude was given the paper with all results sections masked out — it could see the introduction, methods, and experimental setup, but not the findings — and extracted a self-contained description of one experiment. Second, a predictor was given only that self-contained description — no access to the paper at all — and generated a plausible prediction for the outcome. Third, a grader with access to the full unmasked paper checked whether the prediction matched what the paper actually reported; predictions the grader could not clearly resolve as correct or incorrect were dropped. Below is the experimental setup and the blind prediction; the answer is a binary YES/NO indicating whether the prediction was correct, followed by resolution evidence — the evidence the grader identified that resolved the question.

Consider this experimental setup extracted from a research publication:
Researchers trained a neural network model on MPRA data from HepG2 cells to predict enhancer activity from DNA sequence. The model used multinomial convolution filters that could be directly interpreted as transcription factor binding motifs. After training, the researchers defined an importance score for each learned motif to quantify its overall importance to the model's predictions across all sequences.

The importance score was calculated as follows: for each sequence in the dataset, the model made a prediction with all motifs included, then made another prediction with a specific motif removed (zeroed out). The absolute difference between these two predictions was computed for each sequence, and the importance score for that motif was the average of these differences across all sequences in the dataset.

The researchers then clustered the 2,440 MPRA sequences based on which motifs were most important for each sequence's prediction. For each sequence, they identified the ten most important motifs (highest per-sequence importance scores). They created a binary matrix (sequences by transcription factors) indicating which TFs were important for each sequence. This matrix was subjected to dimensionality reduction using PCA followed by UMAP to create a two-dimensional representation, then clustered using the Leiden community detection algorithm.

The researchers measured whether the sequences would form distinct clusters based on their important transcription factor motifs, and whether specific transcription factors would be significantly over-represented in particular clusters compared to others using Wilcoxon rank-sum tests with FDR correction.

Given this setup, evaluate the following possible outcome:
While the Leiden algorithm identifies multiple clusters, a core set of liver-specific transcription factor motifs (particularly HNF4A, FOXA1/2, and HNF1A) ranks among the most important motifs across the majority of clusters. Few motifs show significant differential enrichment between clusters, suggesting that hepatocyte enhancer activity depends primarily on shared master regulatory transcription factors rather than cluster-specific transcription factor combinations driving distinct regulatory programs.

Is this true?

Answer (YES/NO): NO